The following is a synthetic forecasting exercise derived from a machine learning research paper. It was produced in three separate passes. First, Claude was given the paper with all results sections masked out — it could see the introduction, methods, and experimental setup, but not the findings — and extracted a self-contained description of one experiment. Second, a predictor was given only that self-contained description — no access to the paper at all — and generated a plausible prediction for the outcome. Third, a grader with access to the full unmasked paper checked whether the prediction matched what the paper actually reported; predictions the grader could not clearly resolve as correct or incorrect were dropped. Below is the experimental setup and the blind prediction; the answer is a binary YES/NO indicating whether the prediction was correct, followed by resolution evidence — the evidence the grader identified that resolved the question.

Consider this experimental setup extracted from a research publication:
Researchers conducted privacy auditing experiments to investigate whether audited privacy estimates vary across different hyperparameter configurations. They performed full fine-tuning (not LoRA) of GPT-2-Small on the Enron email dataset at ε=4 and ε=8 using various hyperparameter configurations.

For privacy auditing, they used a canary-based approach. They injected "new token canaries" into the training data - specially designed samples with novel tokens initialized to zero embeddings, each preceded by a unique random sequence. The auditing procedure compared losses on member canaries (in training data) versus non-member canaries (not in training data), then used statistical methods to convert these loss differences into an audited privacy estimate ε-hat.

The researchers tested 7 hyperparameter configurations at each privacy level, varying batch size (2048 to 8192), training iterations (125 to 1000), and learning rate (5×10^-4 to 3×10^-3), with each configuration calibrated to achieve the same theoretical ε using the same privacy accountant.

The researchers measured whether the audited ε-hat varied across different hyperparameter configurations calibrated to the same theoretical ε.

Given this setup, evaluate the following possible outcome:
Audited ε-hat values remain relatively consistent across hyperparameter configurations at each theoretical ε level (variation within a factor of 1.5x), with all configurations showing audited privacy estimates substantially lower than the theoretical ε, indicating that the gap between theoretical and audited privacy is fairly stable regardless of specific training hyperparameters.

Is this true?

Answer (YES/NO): NO